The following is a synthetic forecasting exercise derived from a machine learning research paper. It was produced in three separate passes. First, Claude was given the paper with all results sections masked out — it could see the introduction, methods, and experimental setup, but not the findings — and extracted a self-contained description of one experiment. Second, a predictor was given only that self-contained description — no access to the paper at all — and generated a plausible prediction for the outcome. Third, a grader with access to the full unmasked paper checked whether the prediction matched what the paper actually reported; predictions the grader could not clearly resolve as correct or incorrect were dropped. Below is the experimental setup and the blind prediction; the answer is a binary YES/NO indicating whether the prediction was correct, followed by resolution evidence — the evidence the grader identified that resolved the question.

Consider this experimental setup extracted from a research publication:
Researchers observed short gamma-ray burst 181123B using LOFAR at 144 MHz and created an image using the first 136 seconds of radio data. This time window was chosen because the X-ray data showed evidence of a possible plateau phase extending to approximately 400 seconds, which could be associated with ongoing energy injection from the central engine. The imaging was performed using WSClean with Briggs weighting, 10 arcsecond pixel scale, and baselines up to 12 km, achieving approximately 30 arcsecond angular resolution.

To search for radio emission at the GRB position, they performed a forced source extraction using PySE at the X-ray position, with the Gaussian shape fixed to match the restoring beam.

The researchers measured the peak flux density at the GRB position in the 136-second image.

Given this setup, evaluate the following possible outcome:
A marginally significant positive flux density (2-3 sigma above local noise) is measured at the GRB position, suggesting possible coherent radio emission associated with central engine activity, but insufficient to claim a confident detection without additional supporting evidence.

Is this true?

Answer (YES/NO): NO